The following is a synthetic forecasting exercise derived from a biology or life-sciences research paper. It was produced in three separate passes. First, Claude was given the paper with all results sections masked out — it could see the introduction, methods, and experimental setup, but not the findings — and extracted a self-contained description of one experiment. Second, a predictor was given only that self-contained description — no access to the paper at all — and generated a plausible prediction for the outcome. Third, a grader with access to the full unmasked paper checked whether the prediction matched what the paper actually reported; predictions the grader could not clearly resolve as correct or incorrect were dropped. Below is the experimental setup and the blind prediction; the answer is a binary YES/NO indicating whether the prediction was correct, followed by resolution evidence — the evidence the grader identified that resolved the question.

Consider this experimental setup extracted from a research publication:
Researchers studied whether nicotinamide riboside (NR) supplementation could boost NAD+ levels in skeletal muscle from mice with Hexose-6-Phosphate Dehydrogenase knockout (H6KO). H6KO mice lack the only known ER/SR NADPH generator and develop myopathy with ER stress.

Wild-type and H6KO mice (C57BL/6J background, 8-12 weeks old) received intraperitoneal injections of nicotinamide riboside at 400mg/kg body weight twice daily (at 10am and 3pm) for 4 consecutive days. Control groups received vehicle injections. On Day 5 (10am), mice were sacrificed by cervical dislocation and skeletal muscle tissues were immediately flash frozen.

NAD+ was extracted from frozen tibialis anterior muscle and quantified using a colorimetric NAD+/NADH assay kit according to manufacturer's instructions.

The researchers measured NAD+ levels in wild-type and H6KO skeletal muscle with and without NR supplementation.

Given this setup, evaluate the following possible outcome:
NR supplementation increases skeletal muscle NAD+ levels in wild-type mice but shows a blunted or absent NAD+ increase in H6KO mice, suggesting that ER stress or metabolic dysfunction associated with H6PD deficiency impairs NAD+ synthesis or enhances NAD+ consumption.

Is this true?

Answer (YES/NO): NO